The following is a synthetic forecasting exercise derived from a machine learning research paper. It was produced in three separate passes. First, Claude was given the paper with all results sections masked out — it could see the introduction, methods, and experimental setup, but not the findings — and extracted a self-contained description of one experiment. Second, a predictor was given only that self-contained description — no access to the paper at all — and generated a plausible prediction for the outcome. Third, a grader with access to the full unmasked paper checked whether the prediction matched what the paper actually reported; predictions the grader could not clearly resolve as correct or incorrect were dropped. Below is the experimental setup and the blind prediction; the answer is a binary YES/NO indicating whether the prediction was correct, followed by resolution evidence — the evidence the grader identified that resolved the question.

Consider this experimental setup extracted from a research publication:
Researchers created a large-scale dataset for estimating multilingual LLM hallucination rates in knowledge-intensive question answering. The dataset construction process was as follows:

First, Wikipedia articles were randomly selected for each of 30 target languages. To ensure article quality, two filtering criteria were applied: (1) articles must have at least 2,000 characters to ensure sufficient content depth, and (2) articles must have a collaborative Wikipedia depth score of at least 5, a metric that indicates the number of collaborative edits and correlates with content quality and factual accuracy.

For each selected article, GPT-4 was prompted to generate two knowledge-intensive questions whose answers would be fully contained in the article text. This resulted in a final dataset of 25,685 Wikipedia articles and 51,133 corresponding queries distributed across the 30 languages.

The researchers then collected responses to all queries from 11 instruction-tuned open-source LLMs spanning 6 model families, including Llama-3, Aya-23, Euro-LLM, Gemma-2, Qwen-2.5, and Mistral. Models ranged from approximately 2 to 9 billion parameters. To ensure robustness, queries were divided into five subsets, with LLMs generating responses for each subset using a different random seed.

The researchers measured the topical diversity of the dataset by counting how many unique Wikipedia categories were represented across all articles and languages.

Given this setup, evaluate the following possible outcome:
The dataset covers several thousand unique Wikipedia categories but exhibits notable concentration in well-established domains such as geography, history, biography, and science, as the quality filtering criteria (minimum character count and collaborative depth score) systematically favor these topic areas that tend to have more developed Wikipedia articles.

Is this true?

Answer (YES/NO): NO